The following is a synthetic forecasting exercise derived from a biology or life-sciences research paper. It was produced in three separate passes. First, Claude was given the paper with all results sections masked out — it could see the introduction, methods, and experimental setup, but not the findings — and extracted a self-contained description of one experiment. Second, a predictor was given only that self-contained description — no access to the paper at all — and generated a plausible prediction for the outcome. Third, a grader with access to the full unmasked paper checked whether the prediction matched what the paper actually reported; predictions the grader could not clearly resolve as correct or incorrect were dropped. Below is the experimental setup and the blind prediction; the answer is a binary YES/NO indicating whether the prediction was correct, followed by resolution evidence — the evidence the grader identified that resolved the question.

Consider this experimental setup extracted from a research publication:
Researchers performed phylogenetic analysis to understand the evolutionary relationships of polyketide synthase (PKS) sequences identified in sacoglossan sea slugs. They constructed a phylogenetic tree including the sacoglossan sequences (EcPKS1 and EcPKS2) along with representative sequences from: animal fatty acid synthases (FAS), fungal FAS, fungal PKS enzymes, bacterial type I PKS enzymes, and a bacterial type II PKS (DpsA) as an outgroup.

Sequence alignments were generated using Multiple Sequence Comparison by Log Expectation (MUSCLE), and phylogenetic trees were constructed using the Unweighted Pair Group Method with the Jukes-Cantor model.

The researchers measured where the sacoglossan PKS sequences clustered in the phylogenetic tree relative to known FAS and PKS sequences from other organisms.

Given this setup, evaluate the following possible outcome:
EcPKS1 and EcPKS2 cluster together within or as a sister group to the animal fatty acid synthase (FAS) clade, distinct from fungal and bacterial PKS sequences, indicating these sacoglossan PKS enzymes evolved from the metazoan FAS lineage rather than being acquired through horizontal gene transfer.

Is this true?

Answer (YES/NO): NO